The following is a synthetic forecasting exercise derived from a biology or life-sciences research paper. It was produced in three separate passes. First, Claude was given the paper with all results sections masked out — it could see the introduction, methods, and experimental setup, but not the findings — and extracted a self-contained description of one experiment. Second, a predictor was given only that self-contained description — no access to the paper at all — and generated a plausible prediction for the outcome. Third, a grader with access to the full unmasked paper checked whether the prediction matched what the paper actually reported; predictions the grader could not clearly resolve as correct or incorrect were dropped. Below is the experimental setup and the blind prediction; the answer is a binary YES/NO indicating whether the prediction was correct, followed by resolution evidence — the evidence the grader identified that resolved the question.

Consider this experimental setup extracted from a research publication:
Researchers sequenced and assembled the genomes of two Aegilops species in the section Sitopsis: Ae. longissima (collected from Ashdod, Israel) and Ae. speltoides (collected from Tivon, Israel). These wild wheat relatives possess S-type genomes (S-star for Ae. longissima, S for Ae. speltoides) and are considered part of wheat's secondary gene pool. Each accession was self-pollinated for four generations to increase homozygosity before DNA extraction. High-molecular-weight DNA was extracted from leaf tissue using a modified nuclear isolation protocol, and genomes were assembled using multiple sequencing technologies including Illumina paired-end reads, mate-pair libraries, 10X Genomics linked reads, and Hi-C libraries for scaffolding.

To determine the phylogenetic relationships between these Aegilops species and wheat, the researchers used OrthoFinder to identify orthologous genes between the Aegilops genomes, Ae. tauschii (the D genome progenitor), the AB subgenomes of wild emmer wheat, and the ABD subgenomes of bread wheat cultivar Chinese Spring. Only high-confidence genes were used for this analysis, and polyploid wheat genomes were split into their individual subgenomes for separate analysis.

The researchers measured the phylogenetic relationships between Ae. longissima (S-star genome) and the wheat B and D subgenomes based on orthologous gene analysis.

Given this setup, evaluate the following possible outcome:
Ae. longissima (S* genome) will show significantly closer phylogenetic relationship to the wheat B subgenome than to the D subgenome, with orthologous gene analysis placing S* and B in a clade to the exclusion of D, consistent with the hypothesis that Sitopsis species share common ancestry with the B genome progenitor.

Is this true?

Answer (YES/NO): NO